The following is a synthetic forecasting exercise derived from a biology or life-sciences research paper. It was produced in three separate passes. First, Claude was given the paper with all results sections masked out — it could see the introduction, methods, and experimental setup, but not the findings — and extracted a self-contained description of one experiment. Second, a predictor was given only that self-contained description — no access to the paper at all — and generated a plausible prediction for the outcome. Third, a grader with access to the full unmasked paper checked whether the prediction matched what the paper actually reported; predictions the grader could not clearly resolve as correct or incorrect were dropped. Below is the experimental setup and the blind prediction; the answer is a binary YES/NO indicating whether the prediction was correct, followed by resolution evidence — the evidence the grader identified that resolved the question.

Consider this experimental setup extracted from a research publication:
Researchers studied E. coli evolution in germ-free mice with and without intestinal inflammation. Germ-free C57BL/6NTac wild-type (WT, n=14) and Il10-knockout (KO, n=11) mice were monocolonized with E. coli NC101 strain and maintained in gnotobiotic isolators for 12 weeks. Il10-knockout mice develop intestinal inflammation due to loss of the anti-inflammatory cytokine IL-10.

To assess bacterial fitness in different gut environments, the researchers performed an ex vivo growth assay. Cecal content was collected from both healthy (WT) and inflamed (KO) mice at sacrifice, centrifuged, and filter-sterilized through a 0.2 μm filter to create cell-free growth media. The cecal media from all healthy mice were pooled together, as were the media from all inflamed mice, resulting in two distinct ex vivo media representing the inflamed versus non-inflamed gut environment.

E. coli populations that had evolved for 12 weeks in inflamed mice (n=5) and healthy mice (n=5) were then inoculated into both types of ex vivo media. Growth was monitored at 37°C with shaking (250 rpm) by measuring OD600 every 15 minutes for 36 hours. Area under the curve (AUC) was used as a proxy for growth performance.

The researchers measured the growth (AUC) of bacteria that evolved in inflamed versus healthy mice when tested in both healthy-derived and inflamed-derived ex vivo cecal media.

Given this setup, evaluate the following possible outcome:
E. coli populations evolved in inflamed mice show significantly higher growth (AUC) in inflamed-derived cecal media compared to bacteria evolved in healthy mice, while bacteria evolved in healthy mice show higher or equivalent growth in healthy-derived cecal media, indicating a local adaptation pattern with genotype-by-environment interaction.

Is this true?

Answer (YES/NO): YES